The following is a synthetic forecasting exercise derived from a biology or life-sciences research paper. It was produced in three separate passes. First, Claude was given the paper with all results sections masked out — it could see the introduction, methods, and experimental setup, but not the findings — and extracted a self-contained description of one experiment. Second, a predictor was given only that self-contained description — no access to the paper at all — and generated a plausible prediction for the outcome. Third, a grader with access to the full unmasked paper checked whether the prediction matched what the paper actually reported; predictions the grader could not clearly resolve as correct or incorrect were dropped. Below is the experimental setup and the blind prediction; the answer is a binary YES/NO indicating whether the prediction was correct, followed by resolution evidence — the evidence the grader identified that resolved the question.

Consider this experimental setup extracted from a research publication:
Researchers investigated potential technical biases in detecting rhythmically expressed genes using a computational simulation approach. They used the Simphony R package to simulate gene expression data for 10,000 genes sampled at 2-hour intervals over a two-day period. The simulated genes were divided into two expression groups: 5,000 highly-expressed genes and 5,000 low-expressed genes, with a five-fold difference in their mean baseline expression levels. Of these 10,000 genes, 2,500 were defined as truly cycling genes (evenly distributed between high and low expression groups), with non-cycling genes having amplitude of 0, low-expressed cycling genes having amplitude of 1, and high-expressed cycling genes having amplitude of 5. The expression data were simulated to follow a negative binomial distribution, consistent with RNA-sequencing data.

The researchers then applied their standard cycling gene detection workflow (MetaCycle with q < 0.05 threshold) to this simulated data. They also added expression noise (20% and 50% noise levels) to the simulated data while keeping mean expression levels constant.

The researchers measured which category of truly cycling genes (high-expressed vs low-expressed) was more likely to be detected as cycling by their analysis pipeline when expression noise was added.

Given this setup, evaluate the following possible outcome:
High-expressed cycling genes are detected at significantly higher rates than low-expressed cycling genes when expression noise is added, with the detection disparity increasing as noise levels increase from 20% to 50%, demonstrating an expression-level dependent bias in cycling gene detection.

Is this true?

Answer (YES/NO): NO